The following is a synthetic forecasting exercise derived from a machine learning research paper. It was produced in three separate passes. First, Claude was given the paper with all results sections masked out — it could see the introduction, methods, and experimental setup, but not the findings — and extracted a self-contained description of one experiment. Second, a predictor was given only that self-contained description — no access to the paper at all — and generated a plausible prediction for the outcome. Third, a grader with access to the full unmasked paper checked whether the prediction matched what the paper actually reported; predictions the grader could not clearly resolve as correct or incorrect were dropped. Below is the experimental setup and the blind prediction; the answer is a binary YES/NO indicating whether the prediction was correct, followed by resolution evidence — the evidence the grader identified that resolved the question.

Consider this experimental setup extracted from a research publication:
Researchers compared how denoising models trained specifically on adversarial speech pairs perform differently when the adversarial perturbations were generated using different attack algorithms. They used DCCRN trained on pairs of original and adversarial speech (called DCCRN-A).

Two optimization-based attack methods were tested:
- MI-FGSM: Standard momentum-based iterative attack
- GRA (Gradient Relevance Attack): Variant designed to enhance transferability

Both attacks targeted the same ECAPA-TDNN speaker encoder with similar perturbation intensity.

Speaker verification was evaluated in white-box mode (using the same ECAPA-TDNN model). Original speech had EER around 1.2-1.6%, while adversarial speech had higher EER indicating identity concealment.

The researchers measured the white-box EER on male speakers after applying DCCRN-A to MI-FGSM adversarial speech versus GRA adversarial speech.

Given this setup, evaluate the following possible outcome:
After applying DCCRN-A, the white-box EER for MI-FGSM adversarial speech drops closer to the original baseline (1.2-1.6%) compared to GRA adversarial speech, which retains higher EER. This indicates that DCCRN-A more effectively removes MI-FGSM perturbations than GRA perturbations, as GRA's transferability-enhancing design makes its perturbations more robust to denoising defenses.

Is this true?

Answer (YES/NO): NO